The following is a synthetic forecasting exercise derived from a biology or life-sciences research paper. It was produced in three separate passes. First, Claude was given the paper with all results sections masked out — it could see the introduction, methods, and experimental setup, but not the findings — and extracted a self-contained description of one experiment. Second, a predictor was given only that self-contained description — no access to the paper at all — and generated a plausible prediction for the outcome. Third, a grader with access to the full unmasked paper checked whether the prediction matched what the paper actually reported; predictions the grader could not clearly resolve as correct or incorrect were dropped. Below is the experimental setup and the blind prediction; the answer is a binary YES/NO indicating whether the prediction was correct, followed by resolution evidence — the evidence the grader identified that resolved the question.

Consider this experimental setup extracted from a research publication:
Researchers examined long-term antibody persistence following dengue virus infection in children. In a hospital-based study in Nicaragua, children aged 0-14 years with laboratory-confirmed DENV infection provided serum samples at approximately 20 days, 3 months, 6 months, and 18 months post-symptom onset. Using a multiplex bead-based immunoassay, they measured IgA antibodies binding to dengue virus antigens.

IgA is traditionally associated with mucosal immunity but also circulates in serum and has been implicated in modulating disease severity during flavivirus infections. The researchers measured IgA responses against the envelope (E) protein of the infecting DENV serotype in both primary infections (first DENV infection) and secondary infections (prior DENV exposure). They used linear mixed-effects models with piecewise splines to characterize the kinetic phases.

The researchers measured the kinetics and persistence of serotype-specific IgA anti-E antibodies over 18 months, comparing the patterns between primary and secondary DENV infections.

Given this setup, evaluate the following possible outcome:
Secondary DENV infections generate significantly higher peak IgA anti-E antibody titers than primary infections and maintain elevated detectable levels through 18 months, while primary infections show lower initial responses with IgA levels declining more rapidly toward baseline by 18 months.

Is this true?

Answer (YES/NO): NO